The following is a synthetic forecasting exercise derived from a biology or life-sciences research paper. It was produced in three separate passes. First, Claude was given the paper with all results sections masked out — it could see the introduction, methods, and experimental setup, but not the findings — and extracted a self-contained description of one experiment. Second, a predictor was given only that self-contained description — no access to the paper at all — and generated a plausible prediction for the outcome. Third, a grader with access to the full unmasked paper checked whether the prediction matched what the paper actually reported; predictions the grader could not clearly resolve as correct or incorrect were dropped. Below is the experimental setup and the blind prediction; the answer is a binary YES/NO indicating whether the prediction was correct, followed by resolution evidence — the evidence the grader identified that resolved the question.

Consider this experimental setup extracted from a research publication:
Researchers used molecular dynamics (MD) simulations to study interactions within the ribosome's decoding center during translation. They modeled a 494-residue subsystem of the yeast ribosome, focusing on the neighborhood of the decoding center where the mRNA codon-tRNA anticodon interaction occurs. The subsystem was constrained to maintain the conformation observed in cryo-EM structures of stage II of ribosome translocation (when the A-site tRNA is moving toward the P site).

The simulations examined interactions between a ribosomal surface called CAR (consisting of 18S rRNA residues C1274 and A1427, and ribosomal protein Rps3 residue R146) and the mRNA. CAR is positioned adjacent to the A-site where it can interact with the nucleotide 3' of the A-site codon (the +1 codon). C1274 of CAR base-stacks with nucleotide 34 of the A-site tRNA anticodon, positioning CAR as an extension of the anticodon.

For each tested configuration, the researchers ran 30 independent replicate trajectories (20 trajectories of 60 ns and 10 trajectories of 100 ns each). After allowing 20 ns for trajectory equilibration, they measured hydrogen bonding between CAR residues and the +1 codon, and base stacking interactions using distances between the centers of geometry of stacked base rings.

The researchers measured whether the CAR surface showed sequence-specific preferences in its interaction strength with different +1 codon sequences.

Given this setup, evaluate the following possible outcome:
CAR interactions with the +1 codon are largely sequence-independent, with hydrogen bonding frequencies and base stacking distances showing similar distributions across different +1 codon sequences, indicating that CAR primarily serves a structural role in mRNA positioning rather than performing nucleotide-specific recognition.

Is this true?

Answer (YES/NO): NO